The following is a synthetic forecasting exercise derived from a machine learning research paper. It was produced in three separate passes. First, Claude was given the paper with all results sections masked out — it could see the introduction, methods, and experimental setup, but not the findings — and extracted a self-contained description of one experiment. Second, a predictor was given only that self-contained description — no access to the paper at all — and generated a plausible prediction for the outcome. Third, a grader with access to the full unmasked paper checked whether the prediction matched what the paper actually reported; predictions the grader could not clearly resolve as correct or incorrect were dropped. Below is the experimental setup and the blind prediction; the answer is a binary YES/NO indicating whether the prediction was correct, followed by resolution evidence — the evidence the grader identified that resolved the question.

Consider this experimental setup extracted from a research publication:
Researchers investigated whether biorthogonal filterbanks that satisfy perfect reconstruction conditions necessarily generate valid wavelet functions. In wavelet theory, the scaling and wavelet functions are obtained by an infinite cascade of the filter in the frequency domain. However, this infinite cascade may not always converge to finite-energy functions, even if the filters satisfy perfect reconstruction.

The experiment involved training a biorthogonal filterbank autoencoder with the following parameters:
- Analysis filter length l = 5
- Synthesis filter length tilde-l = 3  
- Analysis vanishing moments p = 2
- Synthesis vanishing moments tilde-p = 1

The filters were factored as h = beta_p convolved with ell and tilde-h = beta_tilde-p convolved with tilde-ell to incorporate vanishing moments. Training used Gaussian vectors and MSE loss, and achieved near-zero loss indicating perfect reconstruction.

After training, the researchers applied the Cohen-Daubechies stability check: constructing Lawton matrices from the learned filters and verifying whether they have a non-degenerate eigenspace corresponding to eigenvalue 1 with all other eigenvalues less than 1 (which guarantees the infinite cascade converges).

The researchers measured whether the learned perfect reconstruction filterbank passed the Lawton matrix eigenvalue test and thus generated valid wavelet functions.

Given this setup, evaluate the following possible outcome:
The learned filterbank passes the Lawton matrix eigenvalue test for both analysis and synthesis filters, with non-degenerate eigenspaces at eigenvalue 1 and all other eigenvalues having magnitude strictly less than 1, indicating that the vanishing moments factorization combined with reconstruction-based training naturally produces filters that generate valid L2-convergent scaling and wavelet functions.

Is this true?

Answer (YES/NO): NO